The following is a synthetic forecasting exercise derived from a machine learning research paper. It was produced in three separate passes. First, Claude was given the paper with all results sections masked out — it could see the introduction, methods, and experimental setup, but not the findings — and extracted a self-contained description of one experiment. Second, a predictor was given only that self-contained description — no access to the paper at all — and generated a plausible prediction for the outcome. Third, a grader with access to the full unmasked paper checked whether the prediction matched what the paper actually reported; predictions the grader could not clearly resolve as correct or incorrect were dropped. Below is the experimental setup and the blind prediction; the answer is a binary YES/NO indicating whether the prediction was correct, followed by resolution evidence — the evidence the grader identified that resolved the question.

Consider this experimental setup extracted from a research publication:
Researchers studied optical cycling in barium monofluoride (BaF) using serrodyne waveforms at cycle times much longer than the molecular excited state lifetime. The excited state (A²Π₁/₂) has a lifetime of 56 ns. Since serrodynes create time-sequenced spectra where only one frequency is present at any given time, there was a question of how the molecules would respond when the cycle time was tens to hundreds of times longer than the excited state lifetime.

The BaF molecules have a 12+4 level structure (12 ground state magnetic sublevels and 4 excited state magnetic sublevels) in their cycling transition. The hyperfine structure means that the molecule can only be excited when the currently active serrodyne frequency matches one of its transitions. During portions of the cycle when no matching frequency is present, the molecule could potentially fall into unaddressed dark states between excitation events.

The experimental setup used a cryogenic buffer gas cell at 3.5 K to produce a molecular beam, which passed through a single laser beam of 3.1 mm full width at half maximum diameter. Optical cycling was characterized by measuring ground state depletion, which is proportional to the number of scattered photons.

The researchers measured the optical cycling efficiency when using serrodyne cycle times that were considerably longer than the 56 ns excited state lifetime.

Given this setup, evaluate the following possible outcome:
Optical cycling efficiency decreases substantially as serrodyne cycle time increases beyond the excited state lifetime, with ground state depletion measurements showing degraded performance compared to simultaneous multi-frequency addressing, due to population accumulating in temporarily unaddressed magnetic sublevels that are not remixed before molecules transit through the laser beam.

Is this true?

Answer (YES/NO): NO